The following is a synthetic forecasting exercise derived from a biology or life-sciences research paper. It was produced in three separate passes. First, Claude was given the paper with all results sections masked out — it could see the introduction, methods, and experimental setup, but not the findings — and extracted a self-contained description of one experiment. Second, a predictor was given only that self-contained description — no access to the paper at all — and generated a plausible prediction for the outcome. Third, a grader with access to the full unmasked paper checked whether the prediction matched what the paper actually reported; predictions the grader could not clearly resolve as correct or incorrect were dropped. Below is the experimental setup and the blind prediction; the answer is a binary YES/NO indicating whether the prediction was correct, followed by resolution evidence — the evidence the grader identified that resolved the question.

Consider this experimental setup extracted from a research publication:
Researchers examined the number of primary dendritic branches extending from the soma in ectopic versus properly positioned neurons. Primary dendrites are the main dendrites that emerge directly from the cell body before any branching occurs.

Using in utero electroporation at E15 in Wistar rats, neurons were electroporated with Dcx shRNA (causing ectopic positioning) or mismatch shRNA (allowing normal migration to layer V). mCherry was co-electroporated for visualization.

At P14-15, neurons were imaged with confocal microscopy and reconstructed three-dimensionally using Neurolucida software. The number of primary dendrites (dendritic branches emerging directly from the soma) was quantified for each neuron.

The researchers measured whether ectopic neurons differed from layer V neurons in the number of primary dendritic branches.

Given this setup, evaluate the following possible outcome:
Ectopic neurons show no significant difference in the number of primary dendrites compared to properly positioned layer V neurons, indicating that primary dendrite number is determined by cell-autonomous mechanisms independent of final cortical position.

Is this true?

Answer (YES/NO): NO